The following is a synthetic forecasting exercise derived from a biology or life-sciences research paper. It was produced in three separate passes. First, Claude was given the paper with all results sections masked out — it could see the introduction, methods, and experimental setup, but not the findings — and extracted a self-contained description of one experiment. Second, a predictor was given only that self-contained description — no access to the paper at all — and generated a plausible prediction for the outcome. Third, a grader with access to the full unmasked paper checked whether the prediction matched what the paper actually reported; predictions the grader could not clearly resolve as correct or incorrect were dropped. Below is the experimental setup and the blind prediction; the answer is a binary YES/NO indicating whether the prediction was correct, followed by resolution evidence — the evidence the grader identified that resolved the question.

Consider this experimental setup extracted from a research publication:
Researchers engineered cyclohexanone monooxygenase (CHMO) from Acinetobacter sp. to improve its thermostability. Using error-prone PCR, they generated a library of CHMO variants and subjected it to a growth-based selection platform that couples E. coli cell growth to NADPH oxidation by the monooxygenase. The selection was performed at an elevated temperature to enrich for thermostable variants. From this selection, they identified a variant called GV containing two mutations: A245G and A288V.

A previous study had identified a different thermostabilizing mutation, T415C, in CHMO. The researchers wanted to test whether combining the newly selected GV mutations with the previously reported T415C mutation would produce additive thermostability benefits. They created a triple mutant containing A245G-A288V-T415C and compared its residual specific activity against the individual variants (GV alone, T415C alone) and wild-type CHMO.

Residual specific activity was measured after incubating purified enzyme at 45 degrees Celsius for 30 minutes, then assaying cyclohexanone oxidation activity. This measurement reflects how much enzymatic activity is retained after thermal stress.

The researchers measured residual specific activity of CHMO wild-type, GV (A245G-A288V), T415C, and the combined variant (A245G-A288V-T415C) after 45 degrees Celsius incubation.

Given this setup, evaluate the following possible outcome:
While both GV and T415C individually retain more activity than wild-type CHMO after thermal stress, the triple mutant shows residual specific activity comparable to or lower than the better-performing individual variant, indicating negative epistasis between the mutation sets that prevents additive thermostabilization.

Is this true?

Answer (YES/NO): NO